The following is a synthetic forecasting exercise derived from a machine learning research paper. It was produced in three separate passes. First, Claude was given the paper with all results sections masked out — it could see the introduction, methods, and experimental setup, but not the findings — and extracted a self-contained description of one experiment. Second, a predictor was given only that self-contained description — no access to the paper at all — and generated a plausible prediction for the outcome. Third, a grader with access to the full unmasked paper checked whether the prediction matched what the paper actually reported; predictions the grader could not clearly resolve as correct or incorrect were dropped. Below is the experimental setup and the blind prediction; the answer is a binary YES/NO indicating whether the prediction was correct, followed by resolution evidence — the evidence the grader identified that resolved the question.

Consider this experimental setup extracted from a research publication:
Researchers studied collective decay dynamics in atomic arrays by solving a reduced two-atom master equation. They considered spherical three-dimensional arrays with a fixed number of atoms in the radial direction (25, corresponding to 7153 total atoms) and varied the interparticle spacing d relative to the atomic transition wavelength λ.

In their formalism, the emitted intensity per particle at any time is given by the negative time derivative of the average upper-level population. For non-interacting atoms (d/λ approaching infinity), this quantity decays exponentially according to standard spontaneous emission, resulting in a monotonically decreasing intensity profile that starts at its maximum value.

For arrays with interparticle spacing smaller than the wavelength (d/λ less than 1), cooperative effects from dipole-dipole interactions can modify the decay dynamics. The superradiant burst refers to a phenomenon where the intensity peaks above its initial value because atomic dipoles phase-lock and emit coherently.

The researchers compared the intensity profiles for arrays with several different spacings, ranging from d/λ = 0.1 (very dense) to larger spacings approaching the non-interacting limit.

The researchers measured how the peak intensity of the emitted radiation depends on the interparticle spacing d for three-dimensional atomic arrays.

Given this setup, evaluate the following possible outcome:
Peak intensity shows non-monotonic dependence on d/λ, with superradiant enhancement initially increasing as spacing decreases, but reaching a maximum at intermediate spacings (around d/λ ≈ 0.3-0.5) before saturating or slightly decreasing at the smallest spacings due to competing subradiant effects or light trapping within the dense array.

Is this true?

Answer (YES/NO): NO